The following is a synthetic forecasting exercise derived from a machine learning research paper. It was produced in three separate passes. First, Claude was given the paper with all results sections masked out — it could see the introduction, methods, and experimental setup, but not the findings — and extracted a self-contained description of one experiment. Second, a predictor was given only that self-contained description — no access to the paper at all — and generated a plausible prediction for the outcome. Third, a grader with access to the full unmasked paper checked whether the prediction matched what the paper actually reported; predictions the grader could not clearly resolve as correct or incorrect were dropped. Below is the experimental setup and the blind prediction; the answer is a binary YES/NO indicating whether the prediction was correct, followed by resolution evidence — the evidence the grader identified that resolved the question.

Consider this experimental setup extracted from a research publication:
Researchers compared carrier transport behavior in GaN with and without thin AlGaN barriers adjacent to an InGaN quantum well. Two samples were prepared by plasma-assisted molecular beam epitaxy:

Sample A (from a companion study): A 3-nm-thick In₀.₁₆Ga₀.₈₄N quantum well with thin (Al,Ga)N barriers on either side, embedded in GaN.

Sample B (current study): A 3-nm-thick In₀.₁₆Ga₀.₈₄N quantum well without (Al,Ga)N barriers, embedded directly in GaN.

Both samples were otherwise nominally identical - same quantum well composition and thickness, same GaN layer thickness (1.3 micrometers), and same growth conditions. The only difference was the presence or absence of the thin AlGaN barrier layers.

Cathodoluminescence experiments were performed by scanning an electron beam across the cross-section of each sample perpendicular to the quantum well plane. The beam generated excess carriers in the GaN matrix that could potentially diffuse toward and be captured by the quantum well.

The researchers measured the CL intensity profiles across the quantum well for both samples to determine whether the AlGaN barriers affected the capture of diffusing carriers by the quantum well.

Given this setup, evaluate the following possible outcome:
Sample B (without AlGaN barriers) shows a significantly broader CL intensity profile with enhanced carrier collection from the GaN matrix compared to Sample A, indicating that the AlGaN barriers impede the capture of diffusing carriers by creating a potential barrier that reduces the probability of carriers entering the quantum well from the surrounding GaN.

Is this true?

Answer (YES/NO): YES